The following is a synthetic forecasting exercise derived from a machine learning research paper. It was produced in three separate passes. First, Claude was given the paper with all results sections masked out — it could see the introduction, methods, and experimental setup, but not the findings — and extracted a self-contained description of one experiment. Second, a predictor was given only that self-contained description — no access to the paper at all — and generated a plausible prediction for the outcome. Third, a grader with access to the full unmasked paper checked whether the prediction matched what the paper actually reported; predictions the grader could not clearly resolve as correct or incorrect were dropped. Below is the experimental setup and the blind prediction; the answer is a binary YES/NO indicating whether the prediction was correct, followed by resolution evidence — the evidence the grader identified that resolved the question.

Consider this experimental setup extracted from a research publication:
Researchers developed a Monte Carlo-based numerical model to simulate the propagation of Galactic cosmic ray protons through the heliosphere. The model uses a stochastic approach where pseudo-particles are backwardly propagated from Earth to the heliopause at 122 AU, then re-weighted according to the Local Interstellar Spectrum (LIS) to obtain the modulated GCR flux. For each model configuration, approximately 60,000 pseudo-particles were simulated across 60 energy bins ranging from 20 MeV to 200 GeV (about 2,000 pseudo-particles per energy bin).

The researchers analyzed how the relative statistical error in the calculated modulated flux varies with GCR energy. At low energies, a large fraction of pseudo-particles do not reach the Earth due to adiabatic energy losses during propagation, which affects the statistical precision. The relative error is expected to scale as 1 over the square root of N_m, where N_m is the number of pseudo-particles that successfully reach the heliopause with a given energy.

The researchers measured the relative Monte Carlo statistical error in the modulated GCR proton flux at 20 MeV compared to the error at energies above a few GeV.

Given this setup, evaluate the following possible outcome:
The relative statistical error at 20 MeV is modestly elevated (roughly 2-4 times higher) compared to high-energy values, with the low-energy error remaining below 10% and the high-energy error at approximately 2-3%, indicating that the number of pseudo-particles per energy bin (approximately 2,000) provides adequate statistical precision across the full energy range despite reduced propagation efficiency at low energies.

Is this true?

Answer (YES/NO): NO